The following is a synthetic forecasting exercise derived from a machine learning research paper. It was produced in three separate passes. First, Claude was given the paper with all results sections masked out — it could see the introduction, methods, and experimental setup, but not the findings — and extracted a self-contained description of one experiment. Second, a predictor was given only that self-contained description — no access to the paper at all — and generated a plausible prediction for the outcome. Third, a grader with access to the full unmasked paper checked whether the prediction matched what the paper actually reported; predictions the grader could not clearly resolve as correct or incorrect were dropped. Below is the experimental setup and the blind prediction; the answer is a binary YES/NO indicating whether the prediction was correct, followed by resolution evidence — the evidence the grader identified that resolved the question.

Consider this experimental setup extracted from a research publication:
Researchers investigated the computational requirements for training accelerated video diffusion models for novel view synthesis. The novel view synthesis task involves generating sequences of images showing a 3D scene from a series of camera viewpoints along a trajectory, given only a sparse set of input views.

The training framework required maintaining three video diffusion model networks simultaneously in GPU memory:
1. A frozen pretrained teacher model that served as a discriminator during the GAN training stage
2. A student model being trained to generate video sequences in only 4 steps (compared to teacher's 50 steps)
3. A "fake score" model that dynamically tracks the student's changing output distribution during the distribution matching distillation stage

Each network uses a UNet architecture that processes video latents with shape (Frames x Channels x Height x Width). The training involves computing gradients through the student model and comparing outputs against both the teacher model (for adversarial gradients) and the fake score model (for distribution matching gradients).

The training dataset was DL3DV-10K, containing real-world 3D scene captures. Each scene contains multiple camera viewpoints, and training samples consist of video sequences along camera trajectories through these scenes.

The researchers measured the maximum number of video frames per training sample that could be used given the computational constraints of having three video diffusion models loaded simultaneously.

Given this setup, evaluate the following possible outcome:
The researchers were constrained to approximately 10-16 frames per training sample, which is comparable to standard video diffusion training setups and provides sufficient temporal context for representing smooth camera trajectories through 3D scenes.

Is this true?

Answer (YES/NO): YES